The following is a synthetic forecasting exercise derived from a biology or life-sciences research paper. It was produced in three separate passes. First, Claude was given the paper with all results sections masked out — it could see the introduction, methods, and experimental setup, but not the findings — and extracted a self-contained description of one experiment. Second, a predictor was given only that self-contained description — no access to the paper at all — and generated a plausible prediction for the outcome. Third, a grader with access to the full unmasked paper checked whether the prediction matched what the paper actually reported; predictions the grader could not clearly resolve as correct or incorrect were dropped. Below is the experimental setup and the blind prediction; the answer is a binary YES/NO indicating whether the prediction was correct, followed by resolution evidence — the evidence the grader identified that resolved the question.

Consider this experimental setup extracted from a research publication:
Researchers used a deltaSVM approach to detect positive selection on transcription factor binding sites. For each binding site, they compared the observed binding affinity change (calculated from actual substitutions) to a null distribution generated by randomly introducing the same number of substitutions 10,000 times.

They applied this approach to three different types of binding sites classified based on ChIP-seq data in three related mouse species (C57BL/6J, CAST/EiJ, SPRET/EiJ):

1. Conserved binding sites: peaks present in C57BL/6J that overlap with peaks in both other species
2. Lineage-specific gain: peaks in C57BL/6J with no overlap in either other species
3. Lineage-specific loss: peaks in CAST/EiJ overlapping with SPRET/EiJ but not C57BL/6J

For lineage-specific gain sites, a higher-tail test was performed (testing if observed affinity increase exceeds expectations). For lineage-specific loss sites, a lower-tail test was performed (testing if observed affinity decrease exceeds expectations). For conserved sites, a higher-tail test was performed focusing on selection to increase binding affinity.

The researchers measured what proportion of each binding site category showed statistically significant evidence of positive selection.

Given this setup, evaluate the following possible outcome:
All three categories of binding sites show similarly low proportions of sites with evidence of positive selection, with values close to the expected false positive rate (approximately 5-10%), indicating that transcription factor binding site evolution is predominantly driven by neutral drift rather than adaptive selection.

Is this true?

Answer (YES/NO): NO